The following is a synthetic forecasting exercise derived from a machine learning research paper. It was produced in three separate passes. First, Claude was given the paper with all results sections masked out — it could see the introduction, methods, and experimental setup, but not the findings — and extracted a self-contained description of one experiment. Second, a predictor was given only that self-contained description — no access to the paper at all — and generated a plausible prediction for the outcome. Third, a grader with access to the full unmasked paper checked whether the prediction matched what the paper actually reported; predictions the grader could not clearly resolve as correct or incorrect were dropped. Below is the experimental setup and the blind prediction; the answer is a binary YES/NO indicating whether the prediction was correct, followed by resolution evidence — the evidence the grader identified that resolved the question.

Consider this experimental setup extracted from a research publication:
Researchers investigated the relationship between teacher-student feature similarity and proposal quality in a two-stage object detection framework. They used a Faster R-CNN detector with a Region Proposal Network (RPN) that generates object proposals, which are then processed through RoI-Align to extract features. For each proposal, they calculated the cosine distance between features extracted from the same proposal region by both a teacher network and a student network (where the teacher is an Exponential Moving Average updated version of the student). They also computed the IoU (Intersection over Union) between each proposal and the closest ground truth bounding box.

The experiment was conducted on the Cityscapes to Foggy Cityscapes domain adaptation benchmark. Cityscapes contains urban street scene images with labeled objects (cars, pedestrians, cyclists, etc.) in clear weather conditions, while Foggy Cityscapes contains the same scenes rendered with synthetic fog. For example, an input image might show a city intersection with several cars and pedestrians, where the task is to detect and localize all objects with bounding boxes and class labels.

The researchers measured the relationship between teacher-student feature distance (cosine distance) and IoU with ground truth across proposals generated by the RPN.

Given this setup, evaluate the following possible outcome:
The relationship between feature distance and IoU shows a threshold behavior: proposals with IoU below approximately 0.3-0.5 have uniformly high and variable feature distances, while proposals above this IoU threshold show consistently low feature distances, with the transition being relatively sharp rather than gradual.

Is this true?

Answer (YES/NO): NO